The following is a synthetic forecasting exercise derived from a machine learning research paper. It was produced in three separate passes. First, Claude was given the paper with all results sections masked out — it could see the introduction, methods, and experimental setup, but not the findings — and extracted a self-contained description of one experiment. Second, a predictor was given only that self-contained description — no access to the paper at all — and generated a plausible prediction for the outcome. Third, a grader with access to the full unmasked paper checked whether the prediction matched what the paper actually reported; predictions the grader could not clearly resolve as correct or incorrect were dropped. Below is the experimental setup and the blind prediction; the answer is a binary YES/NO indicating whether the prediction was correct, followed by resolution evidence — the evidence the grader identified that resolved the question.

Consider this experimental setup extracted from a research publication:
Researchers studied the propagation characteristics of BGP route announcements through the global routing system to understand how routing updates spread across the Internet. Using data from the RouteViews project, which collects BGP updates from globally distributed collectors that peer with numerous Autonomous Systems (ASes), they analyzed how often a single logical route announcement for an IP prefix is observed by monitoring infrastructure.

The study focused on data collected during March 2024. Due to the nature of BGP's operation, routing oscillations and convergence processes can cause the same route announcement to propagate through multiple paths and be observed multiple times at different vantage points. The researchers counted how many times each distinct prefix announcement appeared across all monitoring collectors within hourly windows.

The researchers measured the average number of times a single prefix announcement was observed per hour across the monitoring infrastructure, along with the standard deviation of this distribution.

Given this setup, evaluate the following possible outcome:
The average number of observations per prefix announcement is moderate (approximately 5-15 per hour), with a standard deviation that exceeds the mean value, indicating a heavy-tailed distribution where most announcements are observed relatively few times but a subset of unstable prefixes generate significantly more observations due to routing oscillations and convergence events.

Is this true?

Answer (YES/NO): YES